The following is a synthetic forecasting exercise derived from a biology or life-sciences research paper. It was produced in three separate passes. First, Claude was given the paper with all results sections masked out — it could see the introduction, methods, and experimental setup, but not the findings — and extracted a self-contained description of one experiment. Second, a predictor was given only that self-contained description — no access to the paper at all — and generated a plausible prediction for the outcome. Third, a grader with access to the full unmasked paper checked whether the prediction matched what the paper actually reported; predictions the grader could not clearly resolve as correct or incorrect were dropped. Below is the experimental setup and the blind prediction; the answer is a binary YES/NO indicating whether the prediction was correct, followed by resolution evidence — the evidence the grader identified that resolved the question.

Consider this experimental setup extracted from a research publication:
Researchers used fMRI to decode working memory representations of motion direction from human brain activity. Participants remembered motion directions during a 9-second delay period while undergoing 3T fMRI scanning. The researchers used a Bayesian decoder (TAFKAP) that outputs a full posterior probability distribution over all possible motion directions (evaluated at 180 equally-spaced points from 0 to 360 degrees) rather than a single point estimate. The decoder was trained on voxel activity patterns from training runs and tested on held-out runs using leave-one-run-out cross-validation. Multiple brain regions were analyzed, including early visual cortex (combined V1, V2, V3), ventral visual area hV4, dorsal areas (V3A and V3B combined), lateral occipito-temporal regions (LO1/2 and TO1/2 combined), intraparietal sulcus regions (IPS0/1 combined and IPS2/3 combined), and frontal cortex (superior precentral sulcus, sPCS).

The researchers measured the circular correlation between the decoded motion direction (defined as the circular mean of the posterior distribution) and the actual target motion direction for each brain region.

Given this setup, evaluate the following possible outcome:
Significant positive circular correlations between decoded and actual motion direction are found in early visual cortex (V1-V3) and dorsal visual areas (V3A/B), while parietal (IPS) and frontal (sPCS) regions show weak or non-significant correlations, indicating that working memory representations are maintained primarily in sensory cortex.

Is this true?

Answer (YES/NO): NO